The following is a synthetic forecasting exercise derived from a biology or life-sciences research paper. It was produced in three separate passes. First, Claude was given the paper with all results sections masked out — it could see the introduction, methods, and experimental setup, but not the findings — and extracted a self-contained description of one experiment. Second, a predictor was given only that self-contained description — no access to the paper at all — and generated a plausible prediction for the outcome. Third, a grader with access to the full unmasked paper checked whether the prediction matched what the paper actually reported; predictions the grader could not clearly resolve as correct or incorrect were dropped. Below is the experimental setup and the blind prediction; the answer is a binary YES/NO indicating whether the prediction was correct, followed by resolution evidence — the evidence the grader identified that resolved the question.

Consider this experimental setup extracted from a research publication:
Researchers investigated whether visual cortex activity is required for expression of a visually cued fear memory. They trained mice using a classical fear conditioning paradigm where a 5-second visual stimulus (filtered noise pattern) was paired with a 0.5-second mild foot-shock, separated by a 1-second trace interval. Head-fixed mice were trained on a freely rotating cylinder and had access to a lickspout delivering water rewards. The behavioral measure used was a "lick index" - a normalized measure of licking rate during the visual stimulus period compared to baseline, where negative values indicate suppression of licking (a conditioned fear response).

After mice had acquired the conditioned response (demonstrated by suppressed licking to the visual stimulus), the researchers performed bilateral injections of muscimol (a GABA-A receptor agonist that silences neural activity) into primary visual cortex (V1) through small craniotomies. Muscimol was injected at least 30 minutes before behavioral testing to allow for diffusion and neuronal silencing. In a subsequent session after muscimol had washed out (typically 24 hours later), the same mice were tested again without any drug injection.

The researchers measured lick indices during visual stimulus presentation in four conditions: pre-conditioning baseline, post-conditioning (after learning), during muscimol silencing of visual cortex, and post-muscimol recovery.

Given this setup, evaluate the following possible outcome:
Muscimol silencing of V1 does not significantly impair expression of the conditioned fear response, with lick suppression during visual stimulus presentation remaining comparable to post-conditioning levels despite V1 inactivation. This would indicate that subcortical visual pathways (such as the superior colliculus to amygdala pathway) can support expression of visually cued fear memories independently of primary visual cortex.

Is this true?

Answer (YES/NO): NO